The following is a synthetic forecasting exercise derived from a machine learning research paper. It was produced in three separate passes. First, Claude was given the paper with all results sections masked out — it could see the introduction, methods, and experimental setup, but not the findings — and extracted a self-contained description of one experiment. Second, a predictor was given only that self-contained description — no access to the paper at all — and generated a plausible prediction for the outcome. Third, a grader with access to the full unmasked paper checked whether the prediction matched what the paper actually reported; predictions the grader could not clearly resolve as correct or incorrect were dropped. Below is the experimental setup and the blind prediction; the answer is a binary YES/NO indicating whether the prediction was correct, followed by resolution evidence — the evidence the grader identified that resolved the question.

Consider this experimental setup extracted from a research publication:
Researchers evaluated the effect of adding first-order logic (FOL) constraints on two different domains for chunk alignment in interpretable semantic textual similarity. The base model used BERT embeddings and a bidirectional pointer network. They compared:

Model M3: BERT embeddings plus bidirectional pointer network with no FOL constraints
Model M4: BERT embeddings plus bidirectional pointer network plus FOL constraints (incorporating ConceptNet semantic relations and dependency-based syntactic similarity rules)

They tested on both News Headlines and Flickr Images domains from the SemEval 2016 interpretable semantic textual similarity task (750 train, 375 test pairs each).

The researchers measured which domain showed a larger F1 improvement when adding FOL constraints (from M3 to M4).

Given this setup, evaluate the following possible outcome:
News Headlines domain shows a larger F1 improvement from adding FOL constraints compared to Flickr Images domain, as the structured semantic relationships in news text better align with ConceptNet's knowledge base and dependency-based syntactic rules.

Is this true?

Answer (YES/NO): NO